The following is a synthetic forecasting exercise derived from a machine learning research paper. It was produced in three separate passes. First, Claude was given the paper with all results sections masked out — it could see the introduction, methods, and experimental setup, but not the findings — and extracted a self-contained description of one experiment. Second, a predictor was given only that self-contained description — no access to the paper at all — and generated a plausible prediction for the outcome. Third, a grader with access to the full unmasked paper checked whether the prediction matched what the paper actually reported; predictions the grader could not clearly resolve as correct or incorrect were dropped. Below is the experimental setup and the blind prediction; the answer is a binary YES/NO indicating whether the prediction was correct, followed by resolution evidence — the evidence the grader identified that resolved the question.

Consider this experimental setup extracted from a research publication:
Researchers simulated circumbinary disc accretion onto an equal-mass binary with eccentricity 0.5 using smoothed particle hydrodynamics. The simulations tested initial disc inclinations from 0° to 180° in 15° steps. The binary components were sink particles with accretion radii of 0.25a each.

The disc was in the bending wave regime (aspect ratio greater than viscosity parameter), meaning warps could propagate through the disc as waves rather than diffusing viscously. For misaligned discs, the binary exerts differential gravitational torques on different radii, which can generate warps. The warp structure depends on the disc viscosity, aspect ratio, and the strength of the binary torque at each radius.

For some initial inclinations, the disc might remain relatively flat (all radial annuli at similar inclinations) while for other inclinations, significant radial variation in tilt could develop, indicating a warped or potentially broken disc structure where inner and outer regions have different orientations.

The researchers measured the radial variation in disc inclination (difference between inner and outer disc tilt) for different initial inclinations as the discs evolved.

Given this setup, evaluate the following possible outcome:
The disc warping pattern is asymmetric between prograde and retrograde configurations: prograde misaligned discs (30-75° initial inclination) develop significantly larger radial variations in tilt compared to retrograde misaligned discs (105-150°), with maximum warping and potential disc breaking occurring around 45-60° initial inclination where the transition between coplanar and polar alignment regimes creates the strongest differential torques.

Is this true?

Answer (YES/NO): NO